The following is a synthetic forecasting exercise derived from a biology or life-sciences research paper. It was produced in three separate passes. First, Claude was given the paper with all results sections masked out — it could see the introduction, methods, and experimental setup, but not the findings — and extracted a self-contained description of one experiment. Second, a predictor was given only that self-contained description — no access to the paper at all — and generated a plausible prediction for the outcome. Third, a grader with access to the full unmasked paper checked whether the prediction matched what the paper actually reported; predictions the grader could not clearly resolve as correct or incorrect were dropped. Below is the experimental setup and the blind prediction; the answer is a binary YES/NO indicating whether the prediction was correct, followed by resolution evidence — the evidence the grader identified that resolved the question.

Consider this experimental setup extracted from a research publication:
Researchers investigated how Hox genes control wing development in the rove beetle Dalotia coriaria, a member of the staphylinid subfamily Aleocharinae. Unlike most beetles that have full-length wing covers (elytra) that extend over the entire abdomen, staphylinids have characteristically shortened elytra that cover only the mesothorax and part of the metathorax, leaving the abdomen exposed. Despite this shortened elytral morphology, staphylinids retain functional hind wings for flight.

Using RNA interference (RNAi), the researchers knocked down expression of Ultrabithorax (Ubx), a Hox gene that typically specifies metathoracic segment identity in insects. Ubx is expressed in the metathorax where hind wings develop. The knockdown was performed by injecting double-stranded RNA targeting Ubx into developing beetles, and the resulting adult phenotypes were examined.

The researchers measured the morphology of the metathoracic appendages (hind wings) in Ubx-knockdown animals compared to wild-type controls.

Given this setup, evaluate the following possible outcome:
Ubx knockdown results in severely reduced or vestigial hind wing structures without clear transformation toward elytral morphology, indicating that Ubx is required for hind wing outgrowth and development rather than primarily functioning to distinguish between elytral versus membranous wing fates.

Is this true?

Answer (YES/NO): NO